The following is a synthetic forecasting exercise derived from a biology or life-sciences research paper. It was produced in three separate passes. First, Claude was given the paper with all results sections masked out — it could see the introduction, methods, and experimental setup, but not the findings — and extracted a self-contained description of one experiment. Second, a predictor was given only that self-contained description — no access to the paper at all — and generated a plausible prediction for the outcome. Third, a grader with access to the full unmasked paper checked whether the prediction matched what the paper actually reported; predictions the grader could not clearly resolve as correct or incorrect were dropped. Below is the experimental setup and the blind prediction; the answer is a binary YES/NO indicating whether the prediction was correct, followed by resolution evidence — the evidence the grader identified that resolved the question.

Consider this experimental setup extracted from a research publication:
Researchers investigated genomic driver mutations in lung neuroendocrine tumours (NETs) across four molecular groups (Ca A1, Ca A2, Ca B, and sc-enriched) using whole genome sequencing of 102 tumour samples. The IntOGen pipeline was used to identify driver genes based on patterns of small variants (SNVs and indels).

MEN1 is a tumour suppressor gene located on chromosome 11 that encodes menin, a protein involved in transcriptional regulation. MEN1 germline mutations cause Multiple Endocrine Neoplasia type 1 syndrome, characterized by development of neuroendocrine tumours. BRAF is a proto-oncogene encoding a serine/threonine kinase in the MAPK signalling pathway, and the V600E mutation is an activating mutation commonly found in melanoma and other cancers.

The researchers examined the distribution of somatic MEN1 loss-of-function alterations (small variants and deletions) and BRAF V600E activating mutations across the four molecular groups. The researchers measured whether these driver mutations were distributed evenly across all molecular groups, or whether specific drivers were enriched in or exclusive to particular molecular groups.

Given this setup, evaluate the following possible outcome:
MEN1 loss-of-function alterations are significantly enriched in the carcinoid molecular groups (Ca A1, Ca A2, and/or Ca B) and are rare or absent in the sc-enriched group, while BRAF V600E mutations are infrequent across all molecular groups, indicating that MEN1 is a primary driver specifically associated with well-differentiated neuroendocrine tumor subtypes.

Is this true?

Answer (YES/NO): NO